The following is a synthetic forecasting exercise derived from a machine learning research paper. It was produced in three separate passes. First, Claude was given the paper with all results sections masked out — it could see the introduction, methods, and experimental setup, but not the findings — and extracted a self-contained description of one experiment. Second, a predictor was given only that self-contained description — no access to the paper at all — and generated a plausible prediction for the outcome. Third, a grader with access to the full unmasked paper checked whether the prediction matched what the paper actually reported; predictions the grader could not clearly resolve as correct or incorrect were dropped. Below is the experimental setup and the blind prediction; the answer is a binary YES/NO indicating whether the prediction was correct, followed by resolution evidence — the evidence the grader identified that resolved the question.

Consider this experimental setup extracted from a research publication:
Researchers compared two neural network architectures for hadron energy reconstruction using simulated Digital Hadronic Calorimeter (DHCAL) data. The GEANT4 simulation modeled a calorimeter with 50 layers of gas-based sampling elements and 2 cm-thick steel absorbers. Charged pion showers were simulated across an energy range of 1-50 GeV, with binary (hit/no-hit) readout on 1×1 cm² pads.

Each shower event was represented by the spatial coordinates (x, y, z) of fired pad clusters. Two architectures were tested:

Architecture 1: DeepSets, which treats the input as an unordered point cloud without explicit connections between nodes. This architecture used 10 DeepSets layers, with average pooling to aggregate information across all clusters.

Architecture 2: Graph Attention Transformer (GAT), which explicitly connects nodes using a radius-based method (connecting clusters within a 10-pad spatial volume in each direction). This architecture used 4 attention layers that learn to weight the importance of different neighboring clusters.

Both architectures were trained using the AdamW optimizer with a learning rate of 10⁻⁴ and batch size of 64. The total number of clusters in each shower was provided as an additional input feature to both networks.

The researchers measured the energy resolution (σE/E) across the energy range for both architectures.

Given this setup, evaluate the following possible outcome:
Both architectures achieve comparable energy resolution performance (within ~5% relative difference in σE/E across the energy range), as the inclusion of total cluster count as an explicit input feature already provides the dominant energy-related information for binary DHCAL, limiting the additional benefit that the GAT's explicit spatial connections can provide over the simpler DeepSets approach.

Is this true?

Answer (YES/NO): NO